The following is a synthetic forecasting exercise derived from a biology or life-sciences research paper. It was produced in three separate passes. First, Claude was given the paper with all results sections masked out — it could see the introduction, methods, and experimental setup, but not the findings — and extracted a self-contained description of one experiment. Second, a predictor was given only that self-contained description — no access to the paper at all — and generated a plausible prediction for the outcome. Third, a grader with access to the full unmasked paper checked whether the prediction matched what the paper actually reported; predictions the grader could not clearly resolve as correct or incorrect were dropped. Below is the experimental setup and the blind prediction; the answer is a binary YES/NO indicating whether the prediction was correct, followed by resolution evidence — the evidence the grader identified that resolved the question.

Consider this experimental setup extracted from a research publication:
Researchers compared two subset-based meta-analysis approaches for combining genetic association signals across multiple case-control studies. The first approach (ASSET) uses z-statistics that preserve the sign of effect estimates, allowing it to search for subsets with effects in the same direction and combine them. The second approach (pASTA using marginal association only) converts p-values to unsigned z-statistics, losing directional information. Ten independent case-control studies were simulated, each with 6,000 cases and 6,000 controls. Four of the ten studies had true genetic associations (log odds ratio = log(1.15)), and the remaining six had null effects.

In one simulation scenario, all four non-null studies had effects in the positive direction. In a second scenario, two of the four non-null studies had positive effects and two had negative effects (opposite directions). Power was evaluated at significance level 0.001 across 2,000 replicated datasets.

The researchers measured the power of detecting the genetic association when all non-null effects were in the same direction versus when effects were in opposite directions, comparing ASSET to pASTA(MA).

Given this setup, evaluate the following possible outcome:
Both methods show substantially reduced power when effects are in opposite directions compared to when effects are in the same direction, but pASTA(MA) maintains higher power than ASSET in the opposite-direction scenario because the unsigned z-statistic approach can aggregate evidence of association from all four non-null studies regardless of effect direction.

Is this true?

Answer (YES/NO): NO